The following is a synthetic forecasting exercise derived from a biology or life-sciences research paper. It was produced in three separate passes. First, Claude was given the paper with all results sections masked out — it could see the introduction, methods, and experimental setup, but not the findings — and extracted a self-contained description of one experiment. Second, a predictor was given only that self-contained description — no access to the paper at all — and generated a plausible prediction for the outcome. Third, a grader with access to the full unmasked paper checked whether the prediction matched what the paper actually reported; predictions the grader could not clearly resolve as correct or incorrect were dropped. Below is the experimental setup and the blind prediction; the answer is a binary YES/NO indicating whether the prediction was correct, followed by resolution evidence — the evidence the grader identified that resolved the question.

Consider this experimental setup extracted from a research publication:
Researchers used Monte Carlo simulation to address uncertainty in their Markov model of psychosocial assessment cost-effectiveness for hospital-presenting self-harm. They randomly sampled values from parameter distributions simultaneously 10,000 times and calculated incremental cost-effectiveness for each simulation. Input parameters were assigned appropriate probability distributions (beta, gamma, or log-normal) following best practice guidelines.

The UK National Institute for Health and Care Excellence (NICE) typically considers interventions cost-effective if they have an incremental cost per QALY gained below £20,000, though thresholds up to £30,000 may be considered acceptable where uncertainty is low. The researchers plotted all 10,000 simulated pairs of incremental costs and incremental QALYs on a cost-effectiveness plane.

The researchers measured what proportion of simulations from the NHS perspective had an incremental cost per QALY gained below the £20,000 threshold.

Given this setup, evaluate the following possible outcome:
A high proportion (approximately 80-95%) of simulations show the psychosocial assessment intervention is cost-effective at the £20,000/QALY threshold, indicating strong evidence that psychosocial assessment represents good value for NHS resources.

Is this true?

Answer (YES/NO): NO